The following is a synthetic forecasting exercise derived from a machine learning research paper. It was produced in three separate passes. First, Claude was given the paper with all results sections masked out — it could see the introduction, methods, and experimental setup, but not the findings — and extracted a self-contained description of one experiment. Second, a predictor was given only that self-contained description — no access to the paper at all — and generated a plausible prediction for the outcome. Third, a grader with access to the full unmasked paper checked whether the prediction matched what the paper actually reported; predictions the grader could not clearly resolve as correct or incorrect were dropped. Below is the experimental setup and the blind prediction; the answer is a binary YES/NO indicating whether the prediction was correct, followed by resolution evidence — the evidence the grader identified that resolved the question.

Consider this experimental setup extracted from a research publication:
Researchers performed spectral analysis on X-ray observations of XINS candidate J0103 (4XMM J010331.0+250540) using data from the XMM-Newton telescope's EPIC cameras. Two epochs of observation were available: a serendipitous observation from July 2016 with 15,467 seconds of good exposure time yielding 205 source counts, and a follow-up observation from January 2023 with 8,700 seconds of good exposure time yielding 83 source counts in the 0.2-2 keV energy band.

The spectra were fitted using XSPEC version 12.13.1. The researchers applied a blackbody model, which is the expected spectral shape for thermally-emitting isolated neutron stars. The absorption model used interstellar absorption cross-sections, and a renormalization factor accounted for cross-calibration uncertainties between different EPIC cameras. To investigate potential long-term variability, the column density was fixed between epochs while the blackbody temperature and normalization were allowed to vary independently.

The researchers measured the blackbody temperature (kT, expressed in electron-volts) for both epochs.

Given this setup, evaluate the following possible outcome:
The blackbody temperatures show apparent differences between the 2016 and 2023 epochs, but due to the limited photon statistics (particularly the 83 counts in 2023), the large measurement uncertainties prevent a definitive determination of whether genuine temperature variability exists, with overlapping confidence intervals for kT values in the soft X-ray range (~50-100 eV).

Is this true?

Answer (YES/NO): NO